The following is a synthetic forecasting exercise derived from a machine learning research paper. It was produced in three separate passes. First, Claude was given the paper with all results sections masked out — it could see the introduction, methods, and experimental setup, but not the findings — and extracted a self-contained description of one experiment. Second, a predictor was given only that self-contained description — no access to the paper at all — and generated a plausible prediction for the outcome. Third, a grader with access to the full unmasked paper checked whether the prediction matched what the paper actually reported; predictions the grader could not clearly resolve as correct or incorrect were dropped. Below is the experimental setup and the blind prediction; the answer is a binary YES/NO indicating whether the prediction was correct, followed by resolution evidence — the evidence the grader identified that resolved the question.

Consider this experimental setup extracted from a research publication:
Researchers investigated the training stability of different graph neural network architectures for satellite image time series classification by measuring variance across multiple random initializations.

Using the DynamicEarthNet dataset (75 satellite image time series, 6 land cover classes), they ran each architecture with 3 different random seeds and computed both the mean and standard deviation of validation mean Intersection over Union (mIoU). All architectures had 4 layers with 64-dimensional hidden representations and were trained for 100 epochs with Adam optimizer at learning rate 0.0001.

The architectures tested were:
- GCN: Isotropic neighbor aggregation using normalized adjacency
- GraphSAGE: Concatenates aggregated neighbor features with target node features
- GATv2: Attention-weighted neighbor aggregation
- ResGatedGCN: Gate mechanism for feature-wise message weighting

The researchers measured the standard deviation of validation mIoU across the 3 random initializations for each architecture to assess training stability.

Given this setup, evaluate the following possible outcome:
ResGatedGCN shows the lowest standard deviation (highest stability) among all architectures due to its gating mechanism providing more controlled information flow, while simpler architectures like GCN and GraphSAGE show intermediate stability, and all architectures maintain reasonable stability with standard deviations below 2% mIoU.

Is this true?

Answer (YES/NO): NO